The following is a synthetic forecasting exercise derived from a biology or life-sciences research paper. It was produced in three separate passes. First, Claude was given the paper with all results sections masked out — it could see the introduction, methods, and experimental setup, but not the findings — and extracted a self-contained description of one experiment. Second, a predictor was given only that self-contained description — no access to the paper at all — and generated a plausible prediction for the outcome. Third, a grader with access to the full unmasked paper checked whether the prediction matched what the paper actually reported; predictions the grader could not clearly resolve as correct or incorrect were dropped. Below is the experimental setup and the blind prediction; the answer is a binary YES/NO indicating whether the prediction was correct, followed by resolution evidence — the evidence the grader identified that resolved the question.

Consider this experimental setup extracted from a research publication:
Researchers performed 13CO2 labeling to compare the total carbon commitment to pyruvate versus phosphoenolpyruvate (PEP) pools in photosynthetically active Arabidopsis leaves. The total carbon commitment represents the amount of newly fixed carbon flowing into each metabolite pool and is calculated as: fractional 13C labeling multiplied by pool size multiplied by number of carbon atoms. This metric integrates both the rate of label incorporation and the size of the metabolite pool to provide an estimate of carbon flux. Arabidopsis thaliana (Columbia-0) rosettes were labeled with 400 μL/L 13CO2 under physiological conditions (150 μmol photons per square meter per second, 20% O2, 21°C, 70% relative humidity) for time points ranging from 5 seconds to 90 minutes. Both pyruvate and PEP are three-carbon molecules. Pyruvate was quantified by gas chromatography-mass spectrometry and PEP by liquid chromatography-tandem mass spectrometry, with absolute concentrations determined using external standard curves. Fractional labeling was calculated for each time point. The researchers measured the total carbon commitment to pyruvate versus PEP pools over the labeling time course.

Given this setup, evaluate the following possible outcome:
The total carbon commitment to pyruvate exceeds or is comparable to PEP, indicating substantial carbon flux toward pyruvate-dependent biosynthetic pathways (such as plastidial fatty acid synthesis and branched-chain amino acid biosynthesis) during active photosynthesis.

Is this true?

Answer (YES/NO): YES